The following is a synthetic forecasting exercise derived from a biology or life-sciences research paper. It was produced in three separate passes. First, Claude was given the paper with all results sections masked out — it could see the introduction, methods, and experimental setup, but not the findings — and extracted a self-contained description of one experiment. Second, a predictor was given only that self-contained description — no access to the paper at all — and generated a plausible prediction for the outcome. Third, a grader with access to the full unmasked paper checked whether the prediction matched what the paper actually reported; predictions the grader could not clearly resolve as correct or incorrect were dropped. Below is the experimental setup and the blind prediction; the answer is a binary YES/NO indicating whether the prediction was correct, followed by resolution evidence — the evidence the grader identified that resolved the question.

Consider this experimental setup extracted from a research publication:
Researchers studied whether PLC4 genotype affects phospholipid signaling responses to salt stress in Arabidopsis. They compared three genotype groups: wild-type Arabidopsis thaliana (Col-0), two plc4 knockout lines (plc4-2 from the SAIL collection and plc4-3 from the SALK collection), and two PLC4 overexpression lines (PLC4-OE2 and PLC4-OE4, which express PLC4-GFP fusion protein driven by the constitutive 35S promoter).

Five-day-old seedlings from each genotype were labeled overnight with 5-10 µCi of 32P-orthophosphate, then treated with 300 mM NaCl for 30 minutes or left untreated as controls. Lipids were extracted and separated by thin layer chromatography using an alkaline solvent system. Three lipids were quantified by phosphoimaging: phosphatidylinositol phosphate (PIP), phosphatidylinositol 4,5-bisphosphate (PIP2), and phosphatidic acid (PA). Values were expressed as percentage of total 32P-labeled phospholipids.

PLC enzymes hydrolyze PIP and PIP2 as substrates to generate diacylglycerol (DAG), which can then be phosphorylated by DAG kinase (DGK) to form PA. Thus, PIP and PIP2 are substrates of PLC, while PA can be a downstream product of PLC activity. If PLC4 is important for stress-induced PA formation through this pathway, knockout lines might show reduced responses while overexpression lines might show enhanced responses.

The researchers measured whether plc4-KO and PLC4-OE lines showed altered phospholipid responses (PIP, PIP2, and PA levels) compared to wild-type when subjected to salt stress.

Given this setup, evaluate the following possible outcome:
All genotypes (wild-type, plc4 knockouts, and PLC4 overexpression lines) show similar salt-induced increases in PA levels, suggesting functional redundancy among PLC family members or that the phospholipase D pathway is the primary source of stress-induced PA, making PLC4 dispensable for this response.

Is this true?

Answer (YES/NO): YES